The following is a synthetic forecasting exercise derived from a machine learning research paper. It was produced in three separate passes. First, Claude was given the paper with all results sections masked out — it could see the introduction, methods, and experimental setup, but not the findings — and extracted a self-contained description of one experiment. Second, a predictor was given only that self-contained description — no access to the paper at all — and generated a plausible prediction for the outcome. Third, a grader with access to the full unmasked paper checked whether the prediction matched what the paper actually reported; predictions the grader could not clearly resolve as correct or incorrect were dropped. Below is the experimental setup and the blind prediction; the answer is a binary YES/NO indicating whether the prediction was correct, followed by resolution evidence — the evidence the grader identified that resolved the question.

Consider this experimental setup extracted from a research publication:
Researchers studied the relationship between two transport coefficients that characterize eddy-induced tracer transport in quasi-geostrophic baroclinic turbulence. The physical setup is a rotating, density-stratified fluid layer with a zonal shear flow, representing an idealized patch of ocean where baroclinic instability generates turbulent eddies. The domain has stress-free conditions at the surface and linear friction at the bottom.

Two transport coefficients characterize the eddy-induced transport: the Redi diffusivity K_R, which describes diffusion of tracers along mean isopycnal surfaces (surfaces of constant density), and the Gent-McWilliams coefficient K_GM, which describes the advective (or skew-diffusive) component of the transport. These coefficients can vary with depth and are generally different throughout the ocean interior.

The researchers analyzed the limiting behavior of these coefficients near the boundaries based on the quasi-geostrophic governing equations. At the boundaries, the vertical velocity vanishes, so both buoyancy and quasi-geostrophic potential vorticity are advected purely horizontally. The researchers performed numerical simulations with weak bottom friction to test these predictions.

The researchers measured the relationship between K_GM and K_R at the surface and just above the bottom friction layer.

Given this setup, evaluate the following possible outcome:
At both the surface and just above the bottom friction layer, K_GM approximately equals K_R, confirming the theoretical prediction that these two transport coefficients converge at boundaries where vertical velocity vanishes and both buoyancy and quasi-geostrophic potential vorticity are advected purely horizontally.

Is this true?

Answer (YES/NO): YES